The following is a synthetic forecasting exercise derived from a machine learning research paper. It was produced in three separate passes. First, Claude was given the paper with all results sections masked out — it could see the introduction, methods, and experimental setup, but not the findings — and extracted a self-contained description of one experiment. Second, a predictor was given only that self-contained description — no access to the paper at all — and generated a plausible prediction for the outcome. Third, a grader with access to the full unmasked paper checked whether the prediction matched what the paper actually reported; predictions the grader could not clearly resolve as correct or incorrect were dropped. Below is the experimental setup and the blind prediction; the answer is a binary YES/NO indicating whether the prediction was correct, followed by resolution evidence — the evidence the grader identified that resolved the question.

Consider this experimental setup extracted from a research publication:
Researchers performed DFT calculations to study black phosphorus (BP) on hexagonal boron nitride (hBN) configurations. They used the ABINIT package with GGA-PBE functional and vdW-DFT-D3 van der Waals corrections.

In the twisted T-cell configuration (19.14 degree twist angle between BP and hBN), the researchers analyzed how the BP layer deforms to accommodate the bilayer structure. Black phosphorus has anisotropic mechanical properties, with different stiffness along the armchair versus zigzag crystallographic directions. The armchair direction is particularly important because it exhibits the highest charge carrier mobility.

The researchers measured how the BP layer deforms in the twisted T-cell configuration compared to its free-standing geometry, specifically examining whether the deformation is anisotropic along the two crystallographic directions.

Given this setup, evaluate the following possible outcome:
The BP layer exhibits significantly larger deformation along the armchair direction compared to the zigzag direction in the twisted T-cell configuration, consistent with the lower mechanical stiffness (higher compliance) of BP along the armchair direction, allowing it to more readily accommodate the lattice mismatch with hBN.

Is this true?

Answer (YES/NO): NO